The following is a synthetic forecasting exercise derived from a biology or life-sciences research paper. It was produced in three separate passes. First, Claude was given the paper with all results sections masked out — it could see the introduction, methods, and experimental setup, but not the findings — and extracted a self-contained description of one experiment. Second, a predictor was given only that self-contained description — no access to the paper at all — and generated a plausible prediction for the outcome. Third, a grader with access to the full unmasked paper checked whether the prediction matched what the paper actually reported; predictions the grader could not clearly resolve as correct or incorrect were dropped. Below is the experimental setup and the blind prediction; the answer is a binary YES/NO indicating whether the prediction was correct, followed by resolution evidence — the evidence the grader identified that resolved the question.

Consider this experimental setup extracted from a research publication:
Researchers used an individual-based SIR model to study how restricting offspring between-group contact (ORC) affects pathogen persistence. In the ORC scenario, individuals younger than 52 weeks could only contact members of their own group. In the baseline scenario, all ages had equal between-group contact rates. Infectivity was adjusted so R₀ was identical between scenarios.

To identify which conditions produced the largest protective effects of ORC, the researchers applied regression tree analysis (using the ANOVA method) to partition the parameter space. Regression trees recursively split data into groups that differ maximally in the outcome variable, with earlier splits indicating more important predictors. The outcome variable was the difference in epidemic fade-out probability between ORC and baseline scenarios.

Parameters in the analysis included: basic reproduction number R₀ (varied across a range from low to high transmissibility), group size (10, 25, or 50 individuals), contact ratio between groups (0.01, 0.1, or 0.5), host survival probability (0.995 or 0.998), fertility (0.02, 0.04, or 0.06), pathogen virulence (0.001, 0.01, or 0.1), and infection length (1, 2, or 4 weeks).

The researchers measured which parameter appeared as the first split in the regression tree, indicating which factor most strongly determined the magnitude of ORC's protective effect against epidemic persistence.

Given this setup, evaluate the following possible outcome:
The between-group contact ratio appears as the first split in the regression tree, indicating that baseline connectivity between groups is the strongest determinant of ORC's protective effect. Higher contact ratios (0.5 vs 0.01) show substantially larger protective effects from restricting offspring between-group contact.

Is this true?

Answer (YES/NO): NO